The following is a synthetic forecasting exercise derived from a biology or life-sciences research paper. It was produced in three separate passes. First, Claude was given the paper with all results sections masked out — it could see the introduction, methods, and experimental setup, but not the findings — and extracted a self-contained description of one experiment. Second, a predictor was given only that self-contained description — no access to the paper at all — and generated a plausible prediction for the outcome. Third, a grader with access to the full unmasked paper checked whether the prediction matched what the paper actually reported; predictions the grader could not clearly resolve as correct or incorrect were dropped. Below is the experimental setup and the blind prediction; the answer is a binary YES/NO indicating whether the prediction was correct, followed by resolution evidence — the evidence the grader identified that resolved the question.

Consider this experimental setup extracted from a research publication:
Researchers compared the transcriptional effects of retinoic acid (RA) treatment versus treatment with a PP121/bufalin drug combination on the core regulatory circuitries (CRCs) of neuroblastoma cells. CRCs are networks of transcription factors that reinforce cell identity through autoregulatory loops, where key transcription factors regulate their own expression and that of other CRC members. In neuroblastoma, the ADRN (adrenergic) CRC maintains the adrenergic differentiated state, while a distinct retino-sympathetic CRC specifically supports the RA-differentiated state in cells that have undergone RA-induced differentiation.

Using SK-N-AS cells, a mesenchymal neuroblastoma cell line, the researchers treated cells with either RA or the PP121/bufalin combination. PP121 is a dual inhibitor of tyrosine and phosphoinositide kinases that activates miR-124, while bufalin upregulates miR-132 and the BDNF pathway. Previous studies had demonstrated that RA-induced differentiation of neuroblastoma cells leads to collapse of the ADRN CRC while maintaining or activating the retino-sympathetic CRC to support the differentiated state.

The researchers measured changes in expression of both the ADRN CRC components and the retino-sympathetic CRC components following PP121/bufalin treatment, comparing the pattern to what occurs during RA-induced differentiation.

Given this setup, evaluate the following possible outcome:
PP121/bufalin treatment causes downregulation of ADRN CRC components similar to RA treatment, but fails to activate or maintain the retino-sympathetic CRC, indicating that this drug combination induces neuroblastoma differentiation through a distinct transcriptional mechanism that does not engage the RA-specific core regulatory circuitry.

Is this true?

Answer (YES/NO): YES